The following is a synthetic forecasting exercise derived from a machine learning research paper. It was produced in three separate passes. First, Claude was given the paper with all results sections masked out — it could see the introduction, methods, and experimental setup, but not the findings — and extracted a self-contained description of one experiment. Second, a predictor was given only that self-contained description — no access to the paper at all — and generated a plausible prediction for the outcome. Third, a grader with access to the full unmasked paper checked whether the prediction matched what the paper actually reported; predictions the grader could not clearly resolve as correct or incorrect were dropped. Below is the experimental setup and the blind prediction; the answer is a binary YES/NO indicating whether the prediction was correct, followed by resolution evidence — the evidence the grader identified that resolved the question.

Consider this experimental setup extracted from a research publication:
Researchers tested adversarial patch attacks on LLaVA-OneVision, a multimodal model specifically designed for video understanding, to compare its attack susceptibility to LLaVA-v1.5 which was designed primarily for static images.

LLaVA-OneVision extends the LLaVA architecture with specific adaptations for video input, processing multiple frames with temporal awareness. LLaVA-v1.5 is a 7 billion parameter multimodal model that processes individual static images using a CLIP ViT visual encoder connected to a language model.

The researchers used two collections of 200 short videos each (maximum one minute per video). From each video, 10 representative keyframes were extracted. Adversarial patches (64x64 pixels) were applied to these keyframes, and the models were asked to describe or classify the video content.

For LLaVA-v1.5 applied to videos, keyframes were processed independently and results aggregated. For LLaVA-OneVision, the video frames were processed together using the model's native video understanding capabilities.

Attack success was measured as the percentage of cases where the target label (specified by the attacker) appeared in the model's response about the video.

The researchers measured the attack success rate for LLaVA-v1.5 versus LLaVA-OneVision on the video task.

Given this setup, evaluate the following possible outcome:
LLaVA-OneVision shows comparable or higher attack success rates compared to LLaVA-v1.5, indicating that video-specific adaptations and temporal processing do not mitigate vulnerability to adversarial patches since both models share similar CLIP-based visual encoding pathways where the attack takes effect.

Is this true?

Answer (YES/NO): NO